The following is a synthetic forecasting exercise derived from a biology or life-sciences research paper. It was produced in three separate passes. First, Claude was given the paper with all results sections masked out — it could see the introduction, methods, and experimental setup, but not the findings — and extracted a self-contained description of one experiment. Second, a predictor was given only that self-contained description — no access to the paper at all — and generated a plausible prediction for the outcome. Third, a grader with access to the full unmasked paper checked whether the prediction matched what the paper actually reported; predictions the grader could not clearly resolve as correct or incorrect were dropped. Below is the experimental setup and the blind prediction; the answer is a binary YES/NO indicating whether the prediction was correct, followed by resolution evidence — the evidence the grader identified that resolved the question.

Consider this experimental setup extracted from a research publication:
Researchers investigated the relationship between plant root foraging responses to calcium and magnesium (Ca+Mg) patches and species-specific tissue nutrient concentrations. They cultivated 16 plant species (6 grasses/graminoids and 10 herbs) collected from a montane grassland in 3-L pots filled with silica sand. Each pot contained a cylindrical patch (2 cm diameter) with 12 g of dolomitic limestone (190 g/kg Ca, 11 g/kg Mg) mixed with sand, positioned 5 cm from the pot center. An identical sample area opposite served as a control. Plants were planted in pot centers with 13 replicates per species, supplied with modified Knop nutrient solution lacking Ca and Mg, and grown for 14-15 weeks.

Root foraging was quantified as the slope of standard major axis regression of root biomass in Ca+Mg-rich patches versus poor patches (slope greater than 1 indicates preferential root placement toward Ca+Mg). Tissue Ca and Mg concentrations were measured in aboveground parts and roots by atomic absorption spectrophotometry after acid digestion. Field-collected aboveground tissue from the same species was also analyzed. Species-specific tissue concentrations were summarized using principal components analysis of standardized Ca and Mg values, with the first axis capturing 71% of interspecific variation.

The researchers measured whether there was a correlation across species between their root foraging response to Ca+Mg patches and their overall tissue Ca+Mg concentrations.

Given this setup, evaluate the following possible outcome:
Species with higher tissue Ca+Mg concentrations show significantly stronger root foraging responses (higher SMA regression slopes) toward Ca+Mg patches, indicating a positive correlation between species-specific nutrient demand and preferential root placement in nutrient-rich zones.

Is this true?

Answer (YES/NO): NO